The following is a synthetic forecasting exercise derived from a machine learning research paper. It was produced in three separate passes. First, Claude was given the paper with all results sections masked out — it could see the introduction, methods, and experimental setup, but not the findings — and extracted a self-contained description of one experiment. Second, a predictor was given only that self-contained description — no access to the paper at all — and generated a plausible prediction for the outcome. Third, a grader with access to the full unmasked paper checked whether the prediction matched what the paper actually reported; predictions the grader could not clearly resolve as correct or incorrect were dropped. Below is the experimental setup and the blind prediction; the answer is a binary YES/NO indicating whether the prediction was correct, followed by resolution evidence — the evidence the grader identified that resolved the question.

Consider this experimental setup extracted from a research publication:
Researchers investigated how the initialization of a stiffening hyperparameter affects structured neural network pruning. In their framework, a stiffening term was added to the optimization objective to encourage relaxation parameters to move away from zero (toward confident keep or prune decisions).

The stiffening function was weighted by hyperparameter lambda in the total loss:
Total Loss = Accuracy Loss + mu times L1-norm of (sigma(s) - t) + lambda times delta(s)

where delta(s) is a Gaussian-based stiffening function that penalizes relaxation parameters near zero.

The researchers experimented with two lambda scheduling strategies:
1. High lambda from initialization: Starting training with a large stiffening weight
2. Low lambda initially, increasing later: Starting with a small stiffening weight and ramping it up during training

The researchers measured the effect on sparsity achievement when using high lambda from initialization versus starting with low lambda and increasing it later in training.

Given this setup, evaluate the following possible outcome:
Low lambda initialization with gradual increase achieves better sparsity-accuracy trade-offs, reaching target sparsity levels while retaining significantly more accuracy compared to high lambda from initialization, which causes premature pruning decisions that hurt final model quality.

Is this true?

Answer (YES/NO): NO